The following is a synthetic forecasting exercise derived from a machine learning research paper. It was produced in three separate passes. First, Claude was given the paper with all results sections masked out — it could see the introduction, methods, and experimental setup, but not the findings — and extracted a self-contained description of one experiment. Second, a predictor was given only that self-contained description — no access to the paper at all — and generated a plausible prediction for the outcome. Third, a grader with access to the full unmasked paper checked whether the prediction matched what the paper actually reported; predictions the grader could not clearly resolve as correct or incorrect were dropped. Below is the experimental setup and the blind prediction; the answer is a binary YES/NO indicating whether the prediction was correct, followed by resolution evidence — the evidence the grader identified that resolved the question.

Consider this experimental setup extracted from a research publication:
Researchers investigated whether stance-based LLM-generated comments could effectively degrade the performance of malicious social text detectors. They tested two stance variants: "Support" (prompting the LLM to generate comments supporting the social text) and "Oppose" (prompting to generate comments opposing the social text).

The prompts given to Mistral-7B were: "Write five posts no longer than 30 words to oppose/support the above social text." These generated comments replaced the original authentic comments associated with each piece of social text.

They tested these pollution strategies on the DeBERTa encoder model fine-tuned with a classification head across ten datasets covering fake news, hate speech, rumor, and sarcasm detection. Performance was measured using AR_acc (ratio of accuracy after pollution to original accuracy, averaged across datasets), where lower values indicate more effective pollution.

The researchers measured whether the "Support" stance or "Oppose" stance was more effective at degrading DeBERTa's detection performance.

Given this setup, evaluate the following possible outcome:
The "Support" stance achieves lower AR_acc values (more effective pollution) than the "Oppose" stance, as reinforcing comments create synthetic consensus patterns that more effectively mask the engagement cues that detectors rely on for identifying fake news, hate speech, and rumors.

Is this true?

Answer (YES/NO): NO